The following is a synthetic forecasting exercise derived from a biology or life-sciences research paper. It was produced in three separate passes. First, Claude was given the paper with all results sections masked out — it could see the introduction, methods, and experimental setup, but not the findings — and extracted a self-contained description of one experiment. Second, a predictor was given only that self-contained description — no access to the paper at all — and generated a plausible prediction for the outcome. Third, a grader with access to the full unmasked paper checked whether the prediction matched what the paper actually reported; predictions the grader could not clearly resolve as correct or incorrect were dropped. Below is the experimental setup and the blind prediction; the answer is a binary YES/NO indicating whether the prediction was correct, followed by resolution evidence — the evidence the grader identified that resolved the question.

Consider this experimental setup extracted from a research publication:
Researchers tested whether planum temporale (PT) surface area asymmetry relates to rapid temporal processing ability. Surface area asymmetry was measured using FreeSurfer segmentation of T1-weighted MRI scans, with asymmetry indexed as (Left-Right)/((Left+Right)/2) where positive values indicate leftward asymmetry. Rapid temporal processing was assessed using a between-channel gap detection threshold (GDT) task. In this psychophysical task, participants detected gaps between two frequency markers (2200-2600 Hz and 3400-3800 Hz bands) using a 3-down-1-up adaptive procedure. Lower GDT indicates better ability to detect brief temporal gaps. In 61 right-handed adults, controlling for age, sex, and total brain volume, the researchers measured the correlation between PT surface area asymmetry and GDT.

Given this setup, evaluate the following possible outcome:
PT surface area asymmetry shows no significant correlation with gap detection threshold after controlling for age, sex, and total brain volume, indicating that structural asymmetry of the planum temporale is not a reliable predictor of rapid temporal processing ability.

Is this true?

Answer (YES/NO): NO